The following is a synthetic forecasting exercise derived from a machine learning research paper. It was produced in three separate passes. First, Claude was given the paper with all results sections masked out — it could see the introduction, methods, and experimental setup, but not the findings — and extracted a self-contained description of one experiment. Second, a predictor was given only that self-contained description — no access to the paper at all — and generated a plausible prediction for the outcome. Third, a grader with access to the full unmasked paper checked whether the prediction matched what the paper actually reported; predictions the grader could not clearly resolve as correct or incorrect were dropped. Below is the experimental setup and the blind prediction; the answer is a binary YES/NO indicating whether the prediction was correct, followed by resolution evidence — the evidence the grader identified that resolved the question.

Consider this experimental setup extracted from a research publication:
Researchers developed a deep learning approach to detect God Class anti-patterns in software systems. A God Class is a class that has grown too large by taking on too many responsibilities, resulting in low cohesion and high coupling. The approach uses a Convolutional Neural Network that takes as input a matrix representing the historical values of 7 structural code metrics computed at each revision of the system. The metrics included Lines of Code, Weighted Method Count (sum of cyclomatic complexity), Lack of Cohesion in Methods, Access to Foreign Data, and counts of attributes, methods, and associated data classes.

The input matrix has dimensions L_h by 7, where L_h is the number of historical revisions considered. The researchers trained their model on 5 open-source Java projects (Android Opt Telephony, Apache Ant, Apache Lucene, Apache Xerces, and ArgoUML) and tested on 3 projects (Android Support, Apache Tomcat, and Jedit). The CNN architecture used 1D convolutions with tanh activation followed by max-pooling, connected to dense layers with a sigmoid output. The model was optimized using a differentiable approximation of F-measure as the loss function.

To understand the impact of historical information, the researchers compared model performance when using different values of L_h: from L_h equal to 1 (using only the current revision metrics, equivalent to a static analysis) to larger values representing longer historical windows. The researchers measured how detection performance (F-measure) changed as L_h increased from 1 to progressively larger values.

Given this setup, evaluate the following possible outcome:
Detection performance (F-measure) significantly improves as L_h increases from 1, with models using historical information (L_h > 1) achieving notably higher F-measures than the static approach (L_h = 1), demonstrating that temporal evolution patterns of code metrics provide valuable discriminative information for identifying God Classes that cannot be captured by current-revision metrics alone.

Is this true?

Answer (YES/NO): YES